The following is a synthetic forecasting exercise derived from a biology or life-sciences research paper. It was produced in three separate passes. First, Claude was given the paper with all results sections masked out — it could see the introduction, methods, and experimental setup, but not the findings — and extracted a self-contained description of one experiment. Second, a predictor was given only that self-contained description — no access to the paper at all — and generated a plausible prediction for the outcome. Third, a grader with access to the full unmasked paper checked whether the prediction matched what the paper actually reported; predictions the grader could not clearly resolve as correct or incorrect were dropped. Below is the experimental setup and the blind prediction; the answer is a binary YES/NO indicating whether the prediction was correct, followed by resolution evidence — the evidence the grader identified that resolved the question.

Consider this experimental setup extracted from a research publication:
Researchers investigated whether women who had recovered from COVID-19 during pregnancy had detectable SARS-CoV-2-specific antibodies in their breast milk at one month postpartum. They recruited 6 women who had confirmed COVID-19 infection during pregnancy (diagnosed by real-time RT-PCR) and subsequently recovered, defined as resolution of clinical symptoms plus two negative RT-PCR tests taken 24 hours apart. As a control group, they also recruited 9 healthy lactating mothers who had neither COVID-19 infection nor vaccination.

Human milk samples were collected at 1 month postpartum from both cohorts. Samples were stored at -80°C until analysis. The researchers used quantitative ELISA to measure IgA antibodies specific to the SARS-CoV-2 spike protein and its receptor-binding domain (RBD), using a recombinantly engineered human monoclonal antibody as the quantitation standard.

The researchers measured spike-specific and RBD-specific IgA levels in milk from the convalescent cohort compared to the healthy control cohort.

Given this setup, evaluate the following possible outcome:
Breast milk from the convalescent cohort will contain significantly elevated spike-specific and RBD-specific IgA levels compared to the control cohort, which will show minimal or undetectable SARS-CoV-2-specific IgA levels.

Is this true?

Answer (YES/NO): YES